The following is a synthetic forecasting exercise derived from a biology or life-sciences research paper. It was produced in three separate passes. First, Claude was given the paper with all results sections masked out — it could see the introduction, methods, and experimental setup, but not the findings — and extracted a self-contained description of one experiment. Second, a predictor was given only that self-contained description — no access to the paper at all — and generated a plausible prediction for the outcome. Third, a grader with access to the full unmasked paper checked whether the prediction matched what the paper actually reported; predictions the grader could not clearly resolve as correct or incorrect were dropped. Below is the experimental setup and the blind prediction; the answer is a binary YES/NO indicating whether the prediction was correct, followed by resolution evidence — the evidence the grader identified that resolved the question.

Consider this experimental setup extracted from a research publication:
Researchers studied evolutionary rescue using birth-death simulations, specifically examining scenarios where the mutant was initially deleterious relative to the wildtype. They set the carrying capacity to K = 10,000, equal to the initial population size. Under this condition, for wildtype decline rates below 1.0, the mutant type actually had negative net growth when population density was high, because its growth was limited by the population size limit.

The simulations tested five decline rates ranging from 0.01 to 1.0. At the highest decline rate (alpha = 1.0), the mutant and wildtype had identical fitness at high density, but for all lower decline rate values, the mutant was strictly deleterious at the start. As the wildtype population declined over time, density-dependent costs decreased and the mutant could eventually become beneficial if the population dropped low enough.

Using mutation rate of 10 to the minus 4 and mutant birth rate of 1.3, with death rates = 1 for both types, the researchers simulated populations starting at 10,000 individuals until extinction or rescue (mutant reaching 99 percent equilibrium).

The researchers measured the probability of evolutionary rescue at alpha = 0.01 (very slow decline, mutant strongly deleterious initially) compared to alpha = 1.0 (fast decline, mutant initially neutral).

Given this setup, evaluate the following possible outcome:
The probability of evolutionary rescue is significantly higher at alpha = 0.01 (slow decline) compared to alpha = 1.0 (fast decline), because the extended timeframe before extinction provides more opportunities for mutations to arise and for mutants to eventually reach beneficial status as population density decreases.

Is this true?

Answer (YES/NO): YES